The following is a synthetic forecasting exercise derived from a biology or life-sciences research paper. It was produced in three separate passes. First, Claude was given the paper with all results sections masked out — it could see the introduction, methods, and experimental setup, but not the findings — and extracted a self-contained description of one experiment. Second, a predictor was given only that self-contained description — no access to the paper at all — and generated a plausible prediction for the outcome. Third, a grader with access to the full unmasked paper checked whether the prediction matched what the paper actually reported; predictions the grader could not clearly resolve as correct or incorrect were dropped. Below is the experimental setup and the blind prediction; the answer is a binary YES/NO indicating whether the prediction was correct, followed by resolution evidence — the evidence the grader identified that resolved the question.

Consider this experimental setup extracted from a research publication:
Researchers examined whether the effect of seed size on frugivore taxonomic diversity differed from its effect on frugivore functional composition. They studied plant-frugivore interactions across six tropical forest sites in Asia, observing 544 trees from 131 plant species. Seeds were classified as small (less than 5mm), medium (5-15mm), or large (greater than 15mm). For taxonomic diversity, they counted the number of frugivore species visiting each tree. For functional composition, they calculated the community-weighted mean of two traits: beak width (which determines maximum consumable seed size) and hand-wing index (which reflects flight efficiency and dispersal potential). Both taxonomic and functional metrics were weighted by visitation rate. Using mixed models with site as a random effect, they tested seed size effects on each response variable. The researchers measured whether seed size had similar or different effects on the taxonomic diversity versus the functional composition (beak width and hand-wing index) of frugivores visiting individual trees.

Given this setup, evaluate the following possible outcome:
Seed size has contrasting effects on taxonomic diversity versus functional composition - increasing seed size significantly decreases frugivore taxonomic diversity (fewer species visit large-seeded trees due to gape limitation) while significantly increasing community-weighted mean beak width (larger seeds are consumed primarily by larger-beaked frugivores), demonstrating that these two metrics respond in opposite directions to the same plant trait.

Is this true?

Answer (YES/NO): YES